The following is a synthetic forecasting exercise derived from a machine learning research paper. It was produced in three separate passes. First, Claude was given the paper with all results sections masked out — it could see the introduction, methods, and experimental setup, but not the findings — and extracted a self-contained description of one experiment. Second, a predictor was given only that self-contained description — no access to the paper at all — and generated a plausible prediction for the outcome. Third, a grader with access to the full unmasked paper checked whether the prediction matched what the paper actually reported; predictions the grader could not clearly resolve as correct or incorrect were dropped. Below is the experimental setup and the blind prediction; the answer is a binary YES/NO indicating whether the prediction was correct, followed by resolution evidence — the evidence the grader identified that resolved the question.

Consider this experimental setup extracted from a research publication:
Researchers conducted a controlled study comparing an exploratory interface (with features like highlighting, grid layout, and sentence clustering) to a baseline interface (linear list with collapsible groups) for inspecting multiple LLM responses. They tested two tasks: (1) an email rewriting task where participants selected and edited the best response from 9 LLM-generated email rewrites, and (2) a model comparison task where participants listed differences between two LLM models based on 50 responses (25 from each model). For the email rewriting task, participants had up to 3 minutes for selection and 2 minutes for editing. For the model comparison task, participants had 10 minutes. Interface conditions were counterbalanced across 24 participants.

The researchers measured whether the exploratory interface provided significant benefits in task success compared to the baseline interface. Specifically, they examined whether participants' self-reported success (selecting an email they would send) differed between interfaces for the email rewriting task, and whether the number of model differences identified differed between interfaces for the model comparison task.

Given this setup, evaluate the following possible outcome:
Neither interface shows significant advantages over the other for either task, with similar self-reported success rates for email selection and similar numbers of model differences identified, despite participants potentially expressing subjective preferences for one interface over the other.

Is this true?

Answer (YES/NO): NO